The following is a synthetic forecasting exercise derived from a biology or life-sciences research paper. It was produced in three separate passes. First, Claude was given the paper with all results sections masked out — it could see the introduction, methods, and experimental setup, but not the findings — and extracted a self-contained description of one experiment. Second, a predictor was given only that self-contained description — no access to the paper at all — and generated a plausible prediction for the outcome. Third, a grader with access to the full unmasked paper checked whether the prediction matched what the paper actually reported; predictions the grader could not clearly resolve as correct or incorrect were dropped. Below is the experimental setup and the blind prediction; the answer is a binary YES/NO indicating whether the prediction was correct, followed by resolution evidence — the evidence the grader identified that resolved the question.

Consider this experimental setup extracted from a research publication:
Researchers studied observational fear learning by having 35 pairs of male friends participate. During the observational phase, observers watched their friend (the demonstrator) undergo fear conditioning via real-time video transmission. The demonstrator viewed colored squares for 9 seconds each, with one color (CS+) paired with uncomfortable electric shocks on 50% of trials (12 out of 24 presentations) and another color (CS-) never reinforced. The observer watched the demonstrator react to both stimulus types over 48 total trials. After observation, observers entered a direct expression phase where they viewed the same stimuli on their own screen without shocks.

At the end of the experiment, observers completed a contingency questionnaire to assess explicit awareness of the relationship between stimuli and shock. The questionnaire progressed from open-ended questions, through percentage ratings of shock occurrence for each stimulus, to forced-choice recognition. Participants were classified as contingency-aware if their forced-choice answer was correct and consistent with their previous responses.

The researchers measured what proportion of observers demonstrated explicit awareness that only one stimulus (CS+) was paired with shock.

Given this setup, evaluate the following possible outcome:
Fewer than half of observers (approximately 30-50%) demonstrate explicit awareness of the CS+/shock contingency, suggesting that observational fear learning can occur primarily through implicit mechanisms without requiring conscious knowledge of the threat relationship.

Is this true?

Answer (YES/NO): YES